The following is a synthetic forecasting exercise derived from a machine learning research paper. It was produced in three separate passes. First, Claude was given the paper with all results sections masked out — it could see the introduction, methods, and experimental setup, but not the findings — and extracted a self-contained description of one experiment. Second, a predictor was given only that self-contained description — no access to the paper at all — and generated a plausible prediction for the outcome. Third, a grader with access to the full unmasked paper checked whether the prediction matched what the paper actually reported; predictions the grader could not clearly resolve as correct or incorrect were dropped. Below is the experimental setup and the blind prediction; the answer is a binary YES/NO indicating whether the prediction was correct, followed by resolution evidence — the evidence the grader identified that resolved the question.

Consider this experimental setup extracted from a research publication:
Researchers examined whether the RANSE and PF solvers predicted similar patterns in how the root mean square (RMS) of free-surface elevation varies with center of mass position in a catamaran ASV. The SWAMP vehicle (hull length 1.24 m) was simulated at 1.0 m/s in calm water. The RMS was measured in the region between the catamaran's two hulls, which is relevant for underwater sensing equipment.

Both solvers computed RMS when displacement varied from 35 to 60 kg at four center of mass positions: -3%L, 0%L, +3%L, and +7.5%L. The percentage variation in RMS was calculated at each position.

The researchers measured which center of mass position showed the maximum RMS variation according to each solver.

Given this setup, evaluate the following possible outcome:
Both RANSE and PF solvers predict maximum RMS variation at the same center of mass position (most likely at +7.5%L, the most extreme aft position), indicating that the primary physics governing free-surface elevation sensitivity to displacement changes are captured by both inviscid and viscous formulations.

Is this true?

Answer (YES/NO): NO